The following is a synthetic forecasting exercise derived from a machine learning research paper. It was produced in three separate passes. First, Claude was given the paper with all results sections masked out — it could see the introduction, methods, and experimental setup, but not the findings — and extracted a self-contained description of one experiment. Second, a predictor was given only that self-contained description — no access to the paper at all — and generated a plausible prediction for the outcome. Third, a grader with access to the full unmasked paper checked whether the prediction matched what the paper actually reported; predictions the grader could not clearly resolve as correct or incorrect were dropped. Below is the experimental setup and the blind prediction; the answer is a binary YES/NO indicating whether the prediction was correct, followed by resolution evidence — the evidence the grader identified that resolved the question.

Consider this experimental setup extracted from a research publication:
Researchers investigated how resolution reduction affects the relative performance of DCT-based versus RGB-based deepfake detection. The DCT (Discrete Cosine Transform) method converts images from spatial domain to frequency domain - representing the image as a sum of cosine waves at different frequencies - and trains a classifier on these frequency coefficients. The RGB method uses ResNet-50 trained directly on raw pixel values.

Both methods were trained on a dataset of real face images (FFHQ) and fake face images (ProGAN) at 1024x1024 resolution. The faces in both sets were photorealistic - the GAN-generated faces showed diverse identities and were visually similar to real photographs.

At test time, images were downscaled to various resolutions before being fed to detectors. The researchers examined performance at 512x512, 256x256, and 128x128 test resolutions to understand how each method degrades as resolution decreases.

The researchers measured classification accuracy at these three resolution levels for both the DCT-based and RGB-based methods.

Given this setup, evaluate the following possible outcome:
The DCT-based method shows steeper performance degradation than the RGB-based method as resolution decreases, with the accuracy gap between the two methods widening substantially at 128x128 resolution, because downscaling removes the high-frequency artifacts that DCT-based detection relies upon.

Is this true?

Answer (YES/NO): NO